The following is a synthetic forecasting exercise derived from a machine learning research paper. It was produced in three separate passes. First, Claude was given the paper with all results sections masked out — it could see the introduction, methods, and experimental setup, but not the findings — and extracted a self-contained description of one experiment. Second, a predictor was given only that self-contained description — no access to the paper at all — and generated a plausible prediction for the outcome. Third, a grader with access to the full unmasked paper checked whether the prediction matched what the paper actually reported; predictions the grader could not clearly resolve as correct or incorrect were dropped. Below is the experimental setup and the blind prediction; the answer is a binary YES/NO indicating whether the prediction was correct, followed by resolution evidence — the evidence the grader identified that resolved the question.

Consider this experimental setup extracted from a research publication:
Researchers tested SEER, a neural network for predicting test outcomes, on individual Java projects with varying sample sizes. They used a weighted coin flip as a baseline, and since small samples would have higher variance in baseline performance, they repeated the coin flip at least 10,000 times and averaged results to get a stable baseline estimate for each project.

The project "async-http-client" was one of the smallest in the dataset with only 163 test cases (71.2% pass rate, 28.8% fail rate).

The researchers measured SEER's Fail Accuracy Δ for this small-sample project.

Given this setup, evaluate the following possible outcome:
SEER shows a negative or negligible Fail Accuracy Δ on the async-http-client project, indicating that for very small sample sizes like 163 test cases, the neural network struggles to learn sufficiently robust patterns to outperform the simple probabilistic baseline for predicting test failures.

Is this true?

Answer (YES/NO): YES